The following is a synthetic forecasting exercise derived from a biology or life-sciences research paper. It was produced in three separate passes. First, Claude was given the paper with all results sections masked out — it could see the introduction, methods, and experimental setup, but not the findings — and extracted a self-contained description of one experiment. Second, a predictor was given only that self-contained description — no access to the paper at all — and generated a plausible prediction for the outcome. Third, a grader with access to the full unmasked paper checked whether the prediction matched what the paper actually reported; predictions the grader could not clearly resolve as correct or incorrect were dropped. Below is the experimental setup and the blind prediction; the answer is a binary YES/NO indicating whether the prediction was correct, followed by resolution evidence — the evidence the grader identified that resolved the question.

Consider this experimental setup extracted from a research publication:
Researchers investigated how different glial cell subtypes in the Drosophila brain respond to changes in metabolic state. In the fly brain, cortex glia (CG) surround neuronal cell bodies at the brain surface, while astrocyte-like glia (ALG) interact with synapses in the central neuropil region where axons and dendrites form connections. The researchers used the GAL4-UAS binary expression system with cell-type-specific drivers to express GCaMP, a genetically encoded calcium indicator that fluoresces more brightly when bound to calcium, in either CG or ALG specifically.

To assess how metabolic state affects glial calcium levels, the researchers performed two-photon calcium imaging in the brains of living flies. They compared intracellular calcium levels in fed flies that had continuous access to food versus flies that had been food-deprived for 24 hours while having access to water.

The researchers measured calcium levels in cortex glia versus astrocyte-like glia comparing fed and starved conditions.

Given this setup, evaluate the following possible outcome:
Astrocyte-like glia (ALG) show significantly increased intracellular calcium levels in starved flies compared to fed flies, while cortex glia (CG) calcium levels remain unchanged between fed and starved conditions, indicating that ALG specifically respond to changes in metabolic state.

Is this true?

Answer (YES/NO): NO